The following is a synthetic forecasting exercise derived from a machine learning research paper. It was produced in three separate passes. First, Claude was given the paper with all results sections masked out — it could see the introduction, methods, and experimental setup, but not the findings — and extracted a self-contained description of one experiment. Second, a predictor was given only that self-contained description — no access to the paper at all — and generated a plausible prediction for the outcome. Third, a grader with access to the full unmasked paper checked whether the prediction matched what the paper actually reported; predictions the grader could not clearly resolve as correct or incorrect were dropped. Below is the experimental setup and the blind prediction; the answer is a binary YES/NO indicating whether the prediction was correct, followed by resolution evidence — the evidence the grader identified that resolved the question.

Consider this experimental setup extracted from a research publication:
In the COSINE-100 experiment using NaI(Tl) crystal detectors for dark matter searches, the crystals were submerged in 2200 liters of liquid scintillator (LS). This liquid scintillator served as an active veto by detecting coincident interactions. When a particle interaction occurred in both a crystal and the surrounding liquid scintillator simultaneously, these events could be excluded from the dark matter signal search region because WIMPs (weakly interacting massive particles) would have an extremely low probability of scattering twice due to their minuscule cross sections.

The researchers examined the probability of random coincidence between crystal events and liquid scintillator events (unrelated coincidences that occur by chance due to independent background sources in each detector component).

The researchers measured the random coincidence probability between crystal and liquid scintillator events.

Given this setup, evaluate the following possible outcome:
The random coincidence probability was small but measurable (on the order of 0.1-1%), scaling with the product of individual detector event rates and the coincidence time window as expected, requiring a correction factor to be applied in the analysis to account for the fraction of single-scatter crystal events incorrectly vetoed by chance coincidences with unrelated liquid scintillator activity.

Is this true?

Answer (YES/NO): NO